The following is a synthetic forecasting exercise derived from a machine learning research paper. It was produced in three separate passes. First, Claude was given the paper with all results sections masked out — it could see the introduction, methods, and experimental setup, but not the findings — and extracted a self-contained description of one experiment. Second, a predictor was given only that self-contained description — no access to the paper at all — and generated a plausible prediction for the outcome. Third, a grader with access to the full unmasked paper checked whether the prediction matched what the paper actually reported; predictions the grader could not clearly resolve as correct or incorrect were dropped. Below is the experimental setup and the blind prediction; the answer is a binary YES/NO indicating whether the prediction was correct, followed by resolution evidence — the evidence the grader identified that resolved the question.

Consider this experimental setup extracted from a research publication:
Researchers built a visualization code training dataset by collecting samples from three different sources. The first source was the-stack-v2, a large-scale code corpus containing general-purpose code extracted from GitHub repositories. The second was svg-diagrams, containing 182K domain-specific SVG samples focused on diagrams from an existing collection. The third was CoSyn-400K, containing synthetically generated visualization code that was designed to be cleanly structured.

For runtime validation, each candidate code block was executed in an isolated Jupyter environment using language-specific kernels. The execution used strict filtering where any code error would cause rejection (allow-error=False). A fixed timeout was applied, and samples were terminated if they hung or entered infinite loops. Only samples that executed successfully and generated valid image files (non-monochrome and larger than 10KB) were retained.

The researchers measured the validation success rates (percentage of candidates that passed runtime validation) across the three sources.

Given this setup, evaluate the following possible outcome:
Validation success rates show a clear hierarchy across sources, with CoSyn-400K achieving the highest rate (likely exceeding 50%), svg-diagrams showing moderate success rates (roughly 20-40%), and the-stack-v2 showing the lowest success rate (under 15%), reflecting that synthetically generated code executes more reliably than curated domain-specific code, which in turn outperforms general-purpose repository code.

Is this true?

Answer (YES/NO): NO